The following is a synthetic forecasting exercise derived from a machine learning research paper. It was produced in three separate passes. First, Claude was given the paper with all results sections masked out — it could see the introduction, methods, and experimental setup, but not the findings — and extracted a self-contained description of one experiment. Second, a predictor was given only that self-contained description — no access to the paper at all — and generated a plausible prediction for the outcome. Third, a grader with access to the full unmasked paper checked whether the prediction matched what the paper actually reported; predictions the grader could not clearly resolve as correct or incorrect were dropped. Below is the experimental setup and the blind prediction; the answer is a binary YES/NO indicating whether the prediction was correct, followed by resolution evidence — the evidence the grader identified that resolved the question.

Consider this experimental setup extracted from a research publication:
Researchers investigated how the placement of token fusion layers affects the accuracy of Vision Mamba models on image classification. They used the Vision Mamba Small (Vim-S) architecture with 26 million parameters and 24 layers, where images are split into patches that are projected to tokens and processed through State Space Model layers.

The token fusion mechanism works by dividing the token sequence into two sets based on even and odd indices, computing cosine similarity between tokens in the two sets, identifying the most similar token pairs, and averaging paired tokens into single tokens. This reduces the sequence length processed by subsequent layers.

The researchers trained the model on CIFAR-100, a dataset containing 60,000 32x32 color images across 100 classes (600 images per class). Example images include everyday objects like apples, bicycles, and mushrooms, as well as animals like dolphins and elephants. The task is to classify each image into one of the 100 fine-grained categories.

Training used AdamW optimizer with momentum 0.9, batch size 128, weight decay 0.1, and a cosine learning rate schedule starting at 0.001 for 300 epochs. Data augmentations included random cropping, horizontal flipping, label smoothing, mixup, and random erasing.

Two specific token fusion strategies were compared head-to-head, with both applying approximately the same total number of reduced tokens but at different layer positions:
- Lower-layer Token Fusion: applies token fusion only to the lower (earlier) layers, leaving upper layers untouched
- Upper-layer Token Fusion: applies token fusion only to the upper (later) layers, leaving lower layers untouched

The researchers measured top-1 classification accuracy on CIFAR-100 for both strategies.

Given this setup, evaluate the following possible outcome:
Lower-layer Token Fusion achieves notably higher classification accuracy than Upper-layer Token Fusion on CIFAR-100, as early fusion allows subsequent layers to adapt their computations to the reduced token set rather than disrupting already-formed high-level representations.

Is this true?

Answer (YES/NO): NO